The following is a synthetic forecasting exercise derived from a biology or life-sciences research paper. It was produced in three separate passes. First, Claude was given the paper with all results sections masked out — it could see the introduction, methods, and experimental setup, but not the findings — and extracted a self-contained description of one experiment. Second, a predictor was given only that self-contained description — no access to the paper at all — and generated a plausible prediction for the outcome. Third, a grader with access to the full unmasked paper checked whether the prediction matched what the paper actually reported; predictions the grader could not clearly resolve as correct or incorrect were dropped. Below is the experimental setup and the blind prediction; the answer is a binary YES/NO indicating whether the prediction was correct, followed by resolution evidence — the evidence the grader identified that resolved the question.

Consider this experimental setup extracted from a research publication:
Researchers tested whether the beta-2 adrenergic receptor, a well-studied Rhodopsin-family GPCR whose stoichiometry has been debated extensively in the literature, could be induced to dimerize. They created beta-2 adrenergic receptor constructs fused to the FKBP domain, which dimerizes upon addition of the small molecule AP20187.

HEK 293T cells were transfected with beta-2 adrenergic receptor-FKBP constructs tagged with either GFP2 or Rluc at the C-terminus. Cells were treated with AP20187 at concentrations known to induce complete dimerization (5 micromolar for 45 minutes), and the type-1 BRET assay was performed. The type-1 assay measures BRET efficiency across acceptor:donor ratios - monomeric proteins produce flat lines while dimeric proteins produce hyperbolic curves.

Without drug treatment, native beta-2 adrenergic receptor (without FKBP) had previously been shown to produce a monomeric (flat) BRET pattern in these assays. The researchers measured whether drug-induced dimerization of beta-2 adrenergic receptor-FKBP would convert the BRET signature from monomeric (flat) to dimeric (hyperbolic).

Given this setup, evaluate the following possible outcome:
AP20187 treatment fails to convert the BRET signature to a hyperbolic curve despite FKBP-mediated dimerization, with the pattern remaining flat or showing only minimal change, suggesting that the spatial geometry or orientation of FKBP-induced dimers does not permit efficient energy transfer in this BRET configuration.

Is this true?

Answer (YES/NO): NO